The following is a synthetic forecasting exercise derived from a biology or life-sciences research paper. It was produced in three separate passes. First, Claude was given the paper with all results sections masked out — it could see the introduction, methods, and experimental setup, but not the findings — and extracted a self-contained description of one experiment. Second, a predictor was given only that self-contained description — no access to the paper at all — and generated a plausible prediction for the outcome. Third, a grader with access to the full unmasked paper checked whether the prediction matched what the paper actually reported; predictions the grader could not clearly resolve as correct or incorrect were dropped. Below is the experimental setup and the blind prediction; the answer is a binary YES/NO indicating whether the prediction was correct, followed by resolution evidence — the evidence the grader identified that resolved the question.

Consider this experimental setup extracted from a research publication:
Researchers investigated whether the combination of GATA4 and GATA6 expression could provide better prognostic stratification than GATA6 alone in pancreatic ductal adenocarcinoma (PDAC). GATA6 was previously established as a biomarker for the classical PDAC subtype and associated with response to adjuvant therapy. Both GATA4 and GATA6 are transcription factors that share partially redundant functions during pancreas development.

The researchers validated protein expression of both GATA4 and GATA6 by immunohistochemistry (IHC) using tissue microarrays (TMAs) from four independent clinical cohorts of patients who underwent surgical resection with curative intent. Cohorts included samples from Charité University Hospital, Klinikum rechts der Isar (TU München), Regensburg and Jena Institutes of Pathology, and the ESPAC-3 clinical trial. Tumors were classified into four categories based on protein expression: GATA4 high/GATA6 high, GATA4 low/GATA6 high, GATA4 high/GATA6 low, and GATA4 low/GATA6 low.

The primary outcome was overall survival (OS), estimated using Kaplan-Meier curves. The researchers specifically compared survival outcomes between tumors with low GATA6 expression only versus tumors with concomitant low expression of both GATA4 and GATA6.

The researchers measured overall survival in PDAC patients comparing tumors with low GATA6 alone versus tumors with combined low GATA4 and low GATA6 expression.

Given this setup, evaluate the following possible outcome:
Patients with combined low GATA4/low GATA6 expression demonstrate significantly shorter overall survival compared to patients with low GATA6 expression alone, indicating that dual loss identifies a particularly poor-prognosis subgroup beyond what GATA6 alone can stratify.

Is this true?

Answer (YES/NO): YES